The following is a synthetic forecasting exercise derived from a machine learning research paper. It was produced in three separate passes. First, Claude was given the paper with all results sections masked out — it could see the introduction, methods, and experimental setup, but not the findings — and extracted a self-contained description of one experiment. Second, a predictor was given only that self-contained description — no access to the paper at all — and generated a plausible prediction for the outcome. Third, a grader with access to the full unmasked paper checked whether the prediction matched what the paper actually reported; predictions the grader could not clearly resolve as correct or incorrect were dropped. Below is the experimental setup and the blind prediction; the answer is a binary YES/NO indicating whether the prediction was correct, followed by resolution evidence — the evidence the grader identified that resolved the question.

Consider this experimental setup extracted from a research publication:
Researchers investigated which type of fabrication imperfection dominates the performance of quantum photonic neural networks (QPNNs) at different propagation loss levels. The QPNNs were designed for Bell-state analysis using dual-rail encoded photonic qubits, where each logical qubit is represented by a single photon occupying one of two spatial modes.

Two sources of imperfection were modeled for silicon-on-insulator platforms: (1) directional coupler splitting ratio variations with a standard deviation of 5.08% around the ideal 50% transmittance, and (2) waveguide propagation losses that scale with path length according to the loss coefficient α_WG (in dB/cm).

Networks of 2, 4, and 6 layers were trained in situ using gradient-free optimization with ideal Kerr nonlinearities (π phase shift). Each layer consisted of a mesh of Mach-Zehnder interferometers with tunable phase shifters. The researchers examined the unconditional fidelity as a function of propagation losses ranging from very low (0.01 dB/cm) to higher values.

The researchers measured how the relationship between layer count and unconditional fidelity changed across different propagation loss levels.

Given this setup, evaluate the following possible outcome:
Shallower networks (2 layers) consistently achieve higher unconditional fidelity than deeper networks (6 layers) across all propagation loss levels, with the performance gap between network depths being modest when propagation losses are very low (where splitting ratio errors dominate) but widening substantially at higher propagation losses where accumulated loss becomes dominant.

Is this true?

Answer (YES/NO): NO